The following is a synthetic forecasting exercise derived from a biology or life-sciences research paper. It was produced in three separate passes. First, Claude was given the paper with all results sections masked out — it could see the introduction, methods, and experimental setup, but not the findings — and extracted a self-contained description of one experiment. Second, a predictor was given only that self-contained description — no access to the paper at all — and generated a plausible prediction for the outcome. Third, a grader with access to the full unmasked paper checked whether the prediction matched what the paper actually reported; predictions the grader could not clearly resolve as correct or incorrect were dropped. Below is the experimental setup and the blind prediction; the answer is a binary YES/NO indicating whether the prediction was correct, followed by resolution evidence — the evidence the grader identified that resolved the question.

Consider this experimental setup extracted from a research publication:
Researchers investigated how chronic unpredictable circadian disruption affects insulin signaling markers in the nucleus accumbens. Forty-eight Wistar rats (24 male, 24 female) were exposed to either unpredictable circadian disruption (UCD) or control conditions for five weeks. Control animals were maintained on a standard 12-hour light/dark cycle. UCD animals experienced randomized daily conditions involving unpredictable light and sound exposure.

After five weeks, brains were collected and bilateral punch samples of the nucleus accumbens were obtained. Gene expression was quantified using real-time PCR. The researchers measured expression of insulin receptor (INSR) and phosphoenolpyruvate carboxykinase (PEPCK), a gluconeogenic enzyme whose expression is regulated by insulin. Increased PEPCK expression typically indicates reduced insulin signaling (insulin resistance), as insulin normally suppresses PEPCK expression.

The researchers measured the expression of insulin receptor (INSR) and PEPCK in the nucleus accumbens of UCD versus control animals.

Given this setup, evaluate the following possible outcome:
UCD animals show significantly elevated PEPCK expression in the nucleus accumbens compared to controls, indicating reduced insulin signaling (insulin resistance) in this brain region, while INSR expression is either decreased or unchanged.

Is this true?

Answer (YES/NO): NO